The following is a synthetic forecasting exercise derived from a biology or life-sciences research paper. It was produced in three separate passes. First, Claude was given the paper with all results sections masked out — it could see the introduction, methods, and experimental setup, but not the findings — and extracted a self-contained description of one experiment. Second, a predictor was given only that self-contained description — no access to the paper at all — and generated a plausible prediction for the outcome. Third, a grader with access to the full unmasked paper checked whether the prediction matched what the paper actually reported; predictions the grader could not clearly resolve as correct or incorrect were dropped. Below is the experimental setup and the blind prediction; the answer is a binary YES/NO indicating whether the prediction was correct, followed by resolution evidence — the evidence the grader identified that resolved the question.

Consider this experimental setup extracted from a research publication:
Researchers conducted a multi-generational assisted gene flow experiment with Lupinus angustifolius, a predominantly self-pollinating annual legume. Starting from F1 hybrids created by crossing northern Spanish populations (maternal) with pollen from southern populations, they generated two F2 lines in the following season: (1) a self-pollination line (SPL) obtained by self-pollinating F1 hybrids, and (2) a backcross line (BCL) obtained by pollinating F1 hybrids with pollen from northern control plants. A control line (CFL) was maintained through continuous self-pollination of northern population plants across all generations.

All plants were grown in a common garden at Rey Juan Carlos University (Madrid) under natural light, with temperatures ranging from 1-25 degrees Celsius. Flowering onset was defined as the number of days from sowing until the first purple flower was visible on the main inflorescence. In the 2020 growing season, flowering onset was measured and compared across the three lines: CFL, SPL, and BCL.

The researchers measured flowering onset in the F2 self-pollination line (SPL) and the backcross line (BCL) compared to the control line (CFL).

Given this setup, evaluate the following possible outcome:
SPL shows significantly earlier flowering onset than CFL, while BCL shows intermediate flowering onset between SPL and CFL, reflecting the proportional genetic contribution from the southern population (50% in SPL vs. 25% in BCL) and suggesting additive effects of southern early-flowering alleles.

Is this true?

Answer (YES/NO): NO